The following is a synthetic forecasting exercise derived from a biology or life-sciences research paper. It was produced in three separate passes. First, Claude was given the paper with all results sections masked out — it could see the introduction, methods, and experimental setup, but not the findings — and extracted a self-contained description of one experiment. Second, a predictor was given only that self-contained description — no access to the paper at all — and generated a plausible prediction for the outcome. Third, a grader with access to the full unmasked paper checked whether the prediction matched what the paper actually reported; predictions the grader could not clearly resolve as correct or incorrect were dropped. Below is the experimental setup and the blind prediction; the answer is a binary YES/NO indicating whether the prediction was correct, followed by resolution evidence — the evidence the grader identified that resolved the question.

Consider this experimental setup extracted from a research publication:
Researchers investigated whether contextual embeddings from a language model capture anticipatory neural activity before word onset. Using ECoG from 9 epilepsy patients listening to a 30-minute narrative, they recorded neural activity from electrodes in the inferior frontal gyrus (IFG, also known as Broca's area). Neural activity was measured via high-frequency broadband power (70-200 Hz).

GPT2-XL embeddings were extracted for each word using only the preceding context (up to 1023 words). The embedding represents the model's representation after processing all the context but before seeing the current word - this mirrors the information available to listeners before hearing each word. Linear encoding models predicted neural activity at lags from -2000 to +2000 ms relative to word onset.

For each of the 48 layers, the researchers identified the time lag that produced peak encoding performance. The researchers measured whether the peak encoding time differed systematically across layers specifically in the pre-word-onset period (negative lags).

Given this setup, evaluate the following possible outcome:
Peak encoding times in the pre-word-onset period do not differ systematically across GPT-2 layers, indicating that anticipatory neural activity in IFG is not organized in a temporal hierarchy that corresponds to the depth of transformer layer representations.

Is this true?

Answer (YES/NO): NO